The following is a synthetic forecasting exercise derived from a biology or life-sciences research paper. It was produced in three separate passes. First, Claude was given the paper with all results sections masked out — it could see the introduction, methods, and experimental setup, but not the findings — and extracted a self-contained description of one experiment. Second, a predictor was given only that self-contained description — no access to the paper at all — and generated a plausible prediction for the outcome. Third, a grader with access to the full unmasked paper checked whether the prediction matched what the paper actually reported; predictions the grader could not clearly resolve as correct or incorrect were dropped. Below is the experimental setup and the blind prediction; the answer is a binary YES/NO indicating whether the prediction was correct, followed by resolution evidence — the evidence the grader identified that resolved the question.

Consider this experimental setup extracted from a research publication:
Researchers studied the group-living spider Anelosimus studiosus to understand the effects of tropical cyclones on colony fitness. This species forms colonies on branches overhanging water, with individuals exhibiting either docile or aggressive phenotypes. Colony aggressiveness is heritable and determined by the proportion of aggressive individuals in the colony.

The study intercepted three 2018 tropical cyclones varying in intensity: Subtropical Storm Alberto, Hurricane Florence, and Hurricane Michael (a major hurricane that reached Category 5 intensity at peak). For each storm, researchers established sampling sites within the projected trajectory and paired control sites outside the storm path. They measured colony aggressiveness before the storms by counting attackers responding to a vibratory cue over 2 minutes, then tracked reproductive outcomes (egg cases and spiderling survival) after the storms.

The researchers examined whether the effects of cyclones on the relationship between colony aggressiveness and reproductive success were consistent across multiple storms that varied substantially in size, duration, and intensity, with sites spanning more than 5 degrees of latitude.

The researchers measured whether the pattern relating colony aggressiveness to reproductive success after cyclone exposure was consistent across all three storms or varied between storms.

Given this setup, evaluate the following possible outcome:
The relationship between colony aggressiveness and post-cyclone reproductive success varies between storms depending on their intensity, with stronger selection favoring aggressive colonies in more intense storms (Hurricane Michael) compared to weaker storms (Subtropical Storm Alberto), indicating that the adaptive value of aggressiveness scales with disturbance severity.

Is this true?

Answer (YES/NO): NO